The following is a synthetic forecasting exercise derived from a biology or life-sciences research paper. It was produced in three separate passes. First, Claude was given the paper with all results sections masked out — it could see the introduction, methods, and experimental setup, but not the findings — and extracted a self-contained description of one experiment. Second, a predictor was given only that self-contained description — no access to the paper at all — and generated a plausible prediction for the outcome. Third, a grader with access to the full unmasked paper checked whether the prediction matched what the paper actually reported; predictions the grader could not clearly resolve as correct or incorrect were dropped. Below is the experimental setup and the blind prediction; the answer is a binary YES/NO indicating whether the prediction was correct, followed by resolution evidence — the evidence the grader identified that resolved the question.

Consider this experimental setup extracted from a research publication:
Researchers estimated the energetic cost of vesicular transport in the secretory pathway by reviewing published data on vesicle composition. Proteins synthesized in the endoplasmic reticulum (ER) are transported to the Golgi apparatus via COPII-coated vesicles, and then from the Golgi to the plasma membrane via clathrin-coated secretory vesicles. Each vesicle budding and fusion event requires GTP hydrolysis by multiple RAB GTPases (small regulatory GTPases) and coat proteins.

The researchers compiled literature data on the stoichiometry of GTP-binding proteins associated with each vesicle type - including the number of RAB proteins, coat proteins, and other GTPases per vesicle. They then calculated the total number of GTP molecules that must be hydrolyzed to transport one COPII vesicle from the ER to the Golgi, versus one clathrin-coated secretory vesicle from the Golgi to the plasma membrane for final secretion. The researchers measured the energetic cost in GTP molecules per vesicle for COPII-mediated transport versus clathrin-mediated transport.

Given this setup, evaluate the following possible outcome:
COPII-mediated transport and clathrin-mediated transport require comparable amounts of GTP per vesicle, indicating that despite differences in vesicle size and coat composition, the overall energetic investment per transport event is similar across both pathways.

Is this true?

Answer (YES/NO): NO